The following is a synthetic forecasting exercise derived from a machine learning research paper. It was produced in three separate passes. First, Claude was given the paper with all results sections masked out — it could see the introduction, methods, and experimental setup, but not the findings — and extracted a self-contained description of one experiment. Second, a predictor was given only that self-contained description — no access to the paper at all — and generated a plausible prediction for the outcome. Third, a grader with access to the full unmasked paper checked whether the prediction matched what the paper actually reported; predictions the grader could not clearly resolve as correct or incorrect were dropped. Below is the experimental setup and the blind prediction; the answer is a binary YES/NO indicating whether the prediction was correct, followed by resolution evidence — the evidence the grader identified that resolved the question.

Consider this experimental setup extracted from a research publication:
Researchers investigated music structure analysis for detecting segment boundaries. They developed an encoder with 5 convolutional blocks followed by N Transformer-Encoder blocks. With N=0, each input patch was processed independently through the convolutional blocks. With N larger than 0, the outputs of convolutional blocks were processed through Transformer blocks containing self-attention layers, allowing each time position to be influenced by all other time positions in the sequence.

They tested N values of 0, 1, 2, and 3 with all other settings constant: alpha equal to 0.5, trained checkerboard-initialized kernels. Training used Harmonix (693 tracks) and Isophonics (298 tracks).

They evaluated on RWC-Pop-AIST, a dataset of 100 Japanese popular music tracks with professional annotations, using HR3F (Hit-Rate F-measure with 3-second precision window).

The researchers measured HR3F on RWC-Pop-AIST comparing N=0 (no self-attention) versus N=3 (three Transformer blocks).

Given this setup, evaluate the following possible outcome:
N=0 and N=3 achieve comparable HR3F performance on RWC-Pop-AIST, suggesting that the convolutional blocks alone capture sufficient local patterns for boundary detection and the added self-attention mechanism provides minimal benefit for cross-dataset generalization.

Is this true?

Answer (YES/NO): NO